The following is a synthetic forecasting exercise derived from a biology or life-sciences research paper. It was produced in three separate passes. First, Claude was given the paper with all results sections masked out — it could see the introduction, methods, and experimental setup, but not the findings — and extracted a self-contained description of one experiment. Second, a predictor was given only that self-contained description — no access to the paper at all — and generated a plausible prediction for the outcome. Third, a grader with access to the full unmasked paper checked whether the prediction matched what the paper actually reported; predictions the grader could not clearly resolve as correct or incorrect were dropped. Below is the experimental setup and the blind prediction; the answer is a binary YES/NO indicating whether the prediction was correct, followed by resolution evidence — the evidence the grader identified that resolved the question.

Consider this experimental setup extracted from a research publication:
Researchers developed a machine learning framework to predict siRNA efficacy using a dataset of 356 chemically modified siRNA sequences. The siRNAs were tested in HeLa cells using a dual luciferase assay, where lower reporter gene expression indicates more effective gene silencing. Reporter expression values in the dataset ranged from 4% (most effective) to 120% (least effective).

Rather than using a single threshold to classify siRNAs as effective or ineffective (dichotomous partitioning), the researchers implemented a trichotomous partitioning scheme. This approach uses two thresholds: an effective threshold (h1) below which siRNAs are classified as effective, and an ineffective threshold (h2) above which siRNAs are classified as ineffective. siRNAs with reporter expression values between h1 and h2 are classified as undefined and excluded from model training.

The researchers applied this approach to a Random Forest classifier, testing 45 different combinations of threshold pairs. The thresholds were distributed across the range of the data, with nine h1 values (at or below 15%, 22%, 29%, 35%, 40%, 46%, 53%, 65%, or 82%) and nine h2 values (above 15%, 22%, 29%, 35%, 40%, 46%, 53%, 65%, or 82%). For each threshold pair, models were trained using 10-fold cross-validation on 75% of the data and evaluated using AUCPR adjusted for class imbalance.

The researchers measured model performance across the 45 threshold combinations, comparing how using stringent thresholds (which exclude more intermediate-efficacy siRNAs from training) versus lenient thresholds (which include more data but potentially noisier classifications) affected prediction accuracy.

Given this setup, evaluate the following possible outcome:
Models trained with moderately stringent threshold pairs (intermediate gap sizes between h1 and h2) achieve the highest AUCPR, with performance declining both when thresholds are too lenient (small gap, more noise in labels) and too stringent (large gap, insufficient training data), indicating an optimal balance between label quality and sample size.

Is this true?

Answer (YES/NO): NO